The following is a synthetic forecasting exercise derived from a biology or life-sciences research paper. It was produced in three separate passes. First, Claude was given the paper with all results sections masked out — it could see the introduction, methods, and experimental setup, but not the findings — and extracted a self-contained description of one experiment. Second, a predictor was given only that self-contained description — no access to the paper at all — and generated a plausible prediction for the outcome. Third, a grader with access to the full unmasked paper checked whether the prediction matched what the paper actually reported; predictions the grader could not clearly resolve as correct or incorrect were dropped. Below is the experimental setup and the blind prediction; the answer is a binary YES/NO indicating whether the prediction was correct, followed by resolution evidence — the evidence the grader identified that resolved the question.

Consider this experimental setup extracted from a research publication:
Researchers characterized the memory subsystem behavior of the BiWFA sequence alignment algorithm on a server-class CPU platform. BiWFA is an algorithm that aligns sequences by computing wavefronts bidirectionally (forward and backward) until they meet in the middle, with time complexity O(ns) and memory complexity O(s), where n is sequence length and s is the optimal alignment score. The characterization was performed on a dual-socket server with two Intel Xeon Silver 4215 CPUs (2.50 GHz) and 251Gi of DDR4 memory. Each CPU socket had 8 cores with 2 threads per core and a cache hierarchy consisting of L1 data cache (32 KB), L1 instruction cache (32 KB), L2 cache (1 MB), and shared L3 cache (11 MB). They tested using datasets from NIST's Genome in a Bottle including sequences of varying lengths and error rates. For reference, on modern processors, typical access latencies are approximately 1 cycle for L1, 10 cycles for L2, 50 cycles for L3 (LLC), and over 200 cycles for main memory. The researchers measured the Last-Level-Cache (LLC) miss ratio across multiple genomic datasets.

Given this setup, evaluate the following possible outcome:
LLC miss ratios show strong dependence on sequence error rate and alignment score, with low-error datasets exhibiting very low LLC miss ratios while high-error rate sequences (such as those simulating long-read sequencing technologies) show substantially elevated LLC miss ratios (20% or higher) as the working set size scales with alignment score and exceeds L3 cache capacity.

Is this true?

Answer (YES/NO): NO